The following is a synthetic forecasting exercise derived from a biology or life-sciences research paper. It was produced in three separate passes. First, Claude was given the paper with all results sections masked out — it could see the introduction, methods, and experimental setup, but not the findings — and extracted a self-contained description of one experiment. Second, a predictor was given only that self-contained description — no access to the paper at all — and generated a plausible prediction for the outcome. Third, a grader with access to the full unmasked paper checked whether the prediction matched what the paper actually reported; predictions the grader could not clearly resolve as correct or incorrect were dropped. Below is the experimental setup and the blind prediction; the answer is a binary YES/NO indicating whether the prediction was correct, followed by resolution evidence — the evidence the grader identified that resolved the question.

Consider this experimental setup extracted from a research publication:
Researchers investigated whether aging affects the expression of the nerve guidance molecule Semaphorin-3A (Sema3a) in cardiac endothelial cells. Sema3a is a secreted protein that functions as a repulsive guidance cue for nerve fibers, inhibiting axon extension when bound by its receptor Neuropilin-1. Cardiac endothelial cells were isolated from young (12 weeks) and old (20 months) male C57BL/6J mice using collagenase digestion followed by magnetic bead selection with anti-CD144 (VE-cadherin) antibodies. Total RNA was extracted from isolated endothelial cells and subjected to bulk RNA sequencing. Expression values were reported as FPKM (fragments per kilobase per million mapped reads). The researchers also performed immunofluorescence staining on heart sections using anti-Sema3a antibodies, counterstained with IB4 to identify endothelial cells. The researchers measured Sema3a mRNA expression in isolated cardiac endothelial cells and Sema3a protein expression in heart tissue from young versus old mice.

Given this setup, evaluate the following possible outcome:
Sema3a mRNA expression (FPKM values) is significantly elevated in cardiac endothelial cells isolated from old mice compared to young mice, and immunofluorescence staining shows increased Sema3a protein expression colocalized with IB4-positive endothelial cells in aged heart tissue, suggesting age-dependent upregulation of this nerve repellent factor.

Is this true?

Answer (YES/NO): YES